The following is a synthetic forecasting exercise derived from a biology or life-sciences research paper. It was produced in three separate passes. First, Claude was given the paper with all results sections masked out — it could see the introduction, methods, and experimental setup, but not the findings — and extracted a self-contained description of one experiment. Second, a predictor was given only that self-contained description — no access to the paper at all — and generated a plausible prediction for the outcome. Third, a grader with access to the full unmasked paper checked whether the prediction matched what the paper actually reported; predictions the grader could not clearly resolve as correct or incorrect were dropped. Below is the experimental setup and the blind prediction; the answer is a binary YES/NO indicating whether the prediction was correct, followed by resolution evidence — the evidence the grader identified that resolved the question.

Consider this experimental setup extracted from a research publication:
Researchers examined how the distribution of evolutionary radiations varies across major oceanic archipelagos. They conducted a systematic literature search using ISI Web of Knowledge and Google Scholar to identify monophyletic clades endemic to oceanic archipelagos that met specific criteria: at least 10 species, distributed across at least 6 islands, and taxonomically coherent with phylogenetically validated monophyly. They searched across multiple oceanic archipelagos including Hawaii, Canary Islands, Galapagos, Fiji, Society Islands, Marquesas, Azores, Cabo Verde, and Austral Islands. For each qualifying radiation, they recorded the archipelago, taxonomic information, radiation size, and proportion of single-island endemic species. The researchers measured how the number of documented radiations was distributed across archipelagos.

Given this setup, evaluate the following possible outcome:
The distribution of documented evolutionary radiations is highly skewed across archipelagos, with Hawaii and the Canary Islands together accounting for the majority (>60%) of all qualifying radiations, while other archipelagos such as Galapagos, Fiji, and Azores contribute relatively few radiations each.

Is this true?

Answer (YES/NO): YES